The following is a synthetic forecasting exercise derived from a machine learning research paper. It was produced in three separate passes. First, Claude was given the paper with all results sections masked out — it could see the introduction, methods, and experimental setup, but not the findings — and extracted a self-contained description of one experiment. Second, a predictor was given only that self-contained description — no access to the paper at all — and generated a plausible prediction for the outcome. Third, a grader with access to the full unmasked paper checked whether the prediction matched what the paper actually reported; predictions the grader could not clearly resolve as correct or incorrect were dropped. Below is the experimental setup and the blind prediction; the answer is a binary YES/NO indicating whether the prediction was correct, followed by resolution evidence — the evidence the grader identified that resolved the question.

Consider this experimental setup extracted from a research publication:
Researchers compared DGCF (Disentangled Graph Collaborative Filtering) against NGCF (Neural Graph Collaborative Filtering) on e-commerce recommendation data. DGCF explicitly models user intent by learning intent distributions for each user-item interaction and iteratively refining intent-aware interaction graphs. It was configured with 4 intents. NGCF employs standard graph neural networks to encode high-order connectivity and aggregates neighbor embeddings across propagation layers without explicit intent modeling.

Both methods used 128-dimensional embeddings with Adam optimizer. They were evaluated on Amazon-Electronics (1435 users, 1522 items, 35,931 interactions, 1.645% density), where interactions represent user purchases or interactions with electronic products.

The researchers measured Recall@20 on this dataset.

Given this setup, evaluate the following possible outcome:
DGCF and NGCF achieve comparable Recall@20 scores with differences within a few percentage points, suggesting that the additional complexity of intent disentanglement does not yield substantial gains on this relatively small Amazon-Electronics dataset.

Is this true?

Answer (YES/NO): YES